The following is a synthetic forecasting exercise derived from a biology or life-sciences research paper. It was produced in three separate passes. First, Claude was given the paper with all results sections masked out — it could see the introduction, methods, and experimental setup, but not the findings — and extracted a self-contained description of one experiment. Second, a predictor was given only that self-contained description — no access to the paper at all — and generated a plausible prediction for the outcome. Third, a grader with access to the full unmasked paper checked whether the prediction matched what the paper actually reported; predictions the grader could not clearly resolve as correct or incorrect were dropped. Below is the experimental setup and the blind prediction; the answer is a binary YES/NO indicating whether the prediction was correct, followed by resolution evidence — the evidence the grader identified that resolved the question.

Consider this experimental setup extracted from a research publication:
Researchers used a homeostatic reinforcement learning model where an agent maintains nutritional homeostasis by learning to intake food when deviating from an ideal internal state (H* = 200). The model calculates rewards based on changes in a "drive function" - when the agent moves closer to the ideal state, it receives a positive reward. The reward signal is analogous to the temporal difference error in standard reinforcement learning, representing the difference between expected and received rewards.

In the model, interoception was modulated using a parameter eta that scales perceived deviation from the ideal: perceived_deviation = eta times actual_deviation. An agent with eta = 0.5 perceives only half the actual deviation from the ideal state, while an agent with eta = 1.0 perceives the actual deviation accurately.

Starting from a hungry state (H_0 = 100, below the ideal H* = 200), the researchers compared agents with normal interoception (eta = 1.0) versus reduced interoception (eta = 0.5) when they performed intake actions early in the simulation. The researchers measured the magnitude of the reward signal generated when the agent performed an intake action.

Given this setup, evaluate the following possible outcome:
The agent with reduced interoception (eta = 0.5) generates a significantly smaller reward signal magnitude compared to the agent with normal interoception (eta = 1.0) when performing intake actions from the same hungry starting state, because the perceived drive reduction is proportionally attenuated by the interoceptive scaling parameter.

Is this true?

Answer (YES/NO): YES